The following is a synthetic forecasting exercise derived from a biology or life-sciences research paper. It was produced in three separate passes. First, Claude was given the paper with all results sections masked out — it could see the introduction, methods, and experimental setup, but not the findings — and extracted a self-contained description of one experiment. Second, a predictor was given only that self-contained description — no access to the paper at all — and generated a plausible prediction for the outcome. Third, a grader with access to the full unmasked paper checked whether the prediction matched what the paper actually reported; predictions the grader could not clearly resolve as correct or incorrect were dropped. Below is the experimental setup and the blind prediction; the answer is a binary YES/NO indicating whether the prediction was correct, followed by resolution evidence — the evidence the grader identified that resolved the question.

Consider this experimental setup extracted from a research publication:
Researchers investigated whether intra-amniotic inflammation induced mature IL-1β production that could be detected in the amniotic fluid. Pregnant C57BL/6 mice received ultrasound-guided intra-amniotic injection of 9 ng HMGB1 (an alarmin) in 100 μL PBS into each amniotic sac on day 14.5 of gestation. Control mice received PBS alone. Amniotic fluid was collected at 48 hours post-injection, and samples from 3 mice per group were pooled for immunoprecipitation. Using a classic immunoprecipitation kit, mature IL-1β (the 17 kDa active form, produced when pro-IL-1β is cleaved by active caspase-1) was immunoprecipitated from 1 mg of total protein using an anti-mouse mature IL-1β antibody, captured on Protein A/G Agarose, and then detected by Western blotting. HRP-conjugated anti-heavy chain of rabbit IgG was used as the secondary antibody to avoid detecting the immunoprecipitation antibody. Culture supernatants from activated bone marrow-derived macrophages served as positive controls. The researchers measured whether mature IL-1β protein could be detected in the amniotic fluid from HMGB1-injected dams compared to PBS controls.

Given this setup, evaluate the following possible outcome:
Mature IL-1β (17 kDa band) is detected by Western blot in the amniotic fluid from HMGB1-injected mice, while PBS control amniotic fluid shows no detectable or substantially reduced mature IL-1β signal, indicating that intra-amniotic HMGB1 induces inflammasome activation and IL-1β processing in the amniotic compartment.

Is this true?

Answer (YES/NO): YES